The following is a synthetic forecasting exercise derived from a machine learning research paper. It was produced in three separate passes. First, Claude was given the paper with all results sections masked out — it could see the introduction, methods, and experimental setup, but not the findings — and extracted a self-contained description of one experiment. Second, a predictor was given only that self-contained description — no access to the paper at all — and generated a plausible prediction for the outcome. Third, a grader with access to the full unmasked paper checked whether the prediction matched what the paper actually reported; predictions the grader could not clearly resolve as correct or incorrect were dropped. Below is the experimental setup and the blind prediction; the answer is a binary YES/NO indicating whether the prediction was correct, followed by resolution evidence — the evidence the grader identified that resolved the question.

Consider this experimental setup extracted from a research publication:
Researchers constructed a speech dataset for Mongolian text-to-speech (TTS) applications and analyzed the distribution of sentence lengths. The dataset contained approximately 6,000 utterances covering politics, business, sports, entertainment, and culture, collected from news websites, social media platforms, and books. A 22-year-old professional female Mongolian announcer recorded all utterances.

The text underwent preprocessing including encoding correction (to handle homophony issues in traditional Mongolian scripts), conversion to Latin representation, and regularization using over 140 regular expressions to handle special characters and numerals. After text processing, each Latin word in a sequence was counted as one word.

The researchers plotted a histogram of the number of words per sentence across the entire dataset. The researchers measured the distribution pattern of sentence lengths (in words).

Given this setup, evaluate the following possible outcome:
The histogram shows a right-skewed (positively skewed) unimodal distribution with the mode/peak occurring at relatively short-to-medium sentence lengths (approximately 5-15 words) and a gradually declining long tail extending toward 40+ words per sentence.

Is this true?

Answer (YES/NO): NO